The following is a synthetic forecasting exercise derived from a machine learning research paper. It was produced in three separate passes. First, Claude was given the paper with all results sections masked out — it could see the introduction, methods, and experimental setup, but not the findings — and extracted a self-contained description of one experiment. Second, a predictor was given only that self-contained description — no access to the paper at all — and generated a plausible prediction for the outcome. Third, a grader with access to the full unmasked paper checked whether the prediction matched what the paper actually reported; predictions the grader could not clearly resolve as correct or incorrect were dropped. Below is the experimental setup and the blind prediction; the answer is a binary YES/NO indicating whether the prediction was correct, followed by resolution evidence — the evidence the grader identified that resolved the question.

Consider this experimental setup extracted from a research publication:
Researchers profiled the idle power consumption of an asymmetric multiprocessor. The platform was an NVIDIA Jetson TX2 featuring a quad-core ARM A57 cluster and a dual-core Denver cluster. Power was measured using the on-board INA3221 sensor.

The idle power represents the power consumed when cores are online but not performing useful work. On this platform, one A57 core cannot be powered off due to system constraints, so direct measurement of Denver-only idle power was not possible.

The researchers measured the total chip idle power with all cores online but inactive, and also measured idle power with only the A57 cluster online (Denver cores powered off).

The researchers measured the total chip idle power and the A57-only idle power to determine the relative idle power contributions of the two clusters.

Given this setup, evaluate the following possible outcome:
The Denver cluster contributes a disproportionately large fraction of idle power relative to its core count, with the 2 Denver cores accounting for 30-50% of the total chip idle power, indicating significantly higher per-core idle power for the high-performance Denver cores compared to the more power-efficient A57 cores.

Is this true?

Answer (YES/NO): NO